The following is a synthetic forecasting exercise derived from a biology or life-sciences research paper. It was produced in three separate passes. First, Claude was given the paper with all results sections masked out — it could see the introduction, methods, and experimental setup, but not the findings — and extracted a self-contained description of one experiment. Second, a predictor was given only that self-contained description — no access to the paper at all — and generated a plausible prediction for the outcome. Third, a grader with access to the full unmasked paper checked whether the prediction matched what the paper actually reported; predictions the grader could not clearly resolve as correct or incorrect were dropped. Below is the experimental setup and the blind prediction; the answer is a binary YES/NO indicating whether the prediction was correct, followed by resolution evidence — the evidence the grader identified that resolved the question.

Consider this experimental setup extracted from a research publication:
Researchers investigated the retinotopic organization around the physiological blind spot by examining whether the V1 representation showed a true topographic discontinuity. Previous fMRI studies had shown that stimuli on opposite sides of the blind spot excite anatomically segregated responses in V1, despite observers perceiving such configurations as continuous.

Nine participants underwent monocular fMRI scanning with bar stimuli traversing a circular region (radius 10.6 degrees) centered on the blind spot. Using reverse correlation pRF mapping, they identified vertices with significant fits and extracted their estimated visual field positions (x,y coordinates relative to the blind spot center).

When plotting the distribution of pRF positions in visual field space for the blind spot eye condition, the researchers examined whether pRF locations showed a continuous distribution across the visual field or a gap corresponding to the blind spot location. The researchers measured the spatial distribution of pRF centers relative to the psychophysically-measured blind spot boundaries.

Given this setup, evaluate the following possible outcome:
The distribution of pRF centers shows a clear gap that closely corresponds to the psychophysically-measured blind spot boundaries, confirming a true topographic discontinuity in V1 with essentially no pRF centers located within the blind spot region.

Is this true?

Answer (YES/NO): YES